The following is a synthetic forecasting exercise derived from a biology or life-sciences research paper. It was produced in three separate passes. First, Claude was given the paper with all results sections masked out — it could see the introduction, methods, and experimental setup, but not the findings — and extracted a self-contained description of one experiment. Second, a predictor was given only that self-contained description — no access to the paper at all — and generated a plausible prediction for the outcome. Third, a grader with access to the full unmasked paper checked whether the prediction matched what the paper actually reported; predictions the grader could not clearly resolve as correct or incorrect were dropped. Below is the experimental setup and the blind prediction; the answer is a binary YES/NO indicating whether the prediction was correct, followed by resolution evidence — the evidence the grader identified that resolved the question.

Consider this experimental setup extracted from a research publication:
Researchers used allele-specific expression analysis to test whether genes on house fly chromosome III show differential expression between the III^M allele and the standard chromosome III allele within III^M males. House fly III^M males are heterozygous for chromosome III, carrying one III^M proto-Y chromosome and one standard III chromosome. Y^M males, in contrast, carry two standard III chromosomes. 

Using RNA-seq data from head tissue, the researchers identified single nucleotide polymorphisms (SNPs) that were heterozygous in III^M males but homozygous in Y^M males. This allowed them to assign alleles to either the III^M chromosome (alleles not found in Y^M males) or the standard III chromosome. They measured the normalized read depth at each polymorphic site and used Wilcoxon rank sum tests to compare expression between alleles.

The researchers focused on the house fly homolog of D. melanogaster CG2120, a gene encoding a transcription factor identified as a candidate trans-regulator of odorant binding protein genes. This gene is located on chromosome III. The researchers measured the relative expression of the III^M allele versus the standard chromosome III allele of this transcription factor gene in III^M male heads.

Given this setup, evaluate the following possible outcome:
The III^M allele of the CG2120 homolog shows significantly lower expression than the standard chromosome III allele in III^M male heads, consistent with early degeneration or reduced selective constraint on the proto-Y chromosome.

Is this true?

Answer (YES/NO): NO